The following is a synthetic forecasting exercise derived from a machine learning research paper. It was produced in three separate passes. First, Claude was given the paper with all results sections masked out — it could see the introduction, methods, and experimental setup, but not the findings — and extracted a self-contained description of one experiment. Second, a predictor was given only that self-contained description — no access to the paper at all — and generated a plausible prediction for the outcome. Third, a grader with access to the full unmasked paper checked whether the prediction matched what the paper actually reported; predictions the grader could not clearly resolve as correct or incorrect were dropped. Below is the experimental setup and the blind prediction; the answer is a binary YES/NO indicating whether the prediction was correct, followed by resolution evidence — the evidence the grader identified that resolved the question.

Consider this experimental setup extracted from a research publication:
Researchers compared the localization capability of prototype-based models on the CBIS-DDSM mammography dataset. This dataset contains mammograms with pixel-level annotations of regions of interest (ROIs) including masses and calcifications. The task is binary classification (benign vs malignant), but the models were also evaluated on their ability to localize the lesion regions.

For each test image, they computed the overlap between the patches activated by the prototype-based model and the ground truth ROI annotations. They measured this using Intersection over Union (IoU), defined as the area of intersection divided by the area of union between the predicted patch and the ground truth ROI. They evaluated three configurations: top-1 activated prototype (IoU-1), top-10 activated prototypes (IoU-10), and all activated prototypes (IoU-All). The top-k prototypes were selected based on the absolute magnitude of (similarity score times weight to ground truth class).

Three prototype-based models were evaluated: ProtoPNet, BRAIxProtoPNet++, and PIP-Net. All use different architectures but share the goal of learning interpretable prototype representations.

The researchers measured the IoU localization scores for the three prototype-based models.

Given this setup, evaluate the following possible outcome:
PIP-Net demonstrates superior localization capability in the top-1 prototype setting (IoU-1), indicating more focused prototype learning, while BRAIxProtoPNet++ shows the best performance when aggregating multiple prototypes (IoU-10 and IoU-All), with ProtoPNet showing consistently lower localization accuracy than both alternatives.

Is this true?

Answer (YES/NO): NO